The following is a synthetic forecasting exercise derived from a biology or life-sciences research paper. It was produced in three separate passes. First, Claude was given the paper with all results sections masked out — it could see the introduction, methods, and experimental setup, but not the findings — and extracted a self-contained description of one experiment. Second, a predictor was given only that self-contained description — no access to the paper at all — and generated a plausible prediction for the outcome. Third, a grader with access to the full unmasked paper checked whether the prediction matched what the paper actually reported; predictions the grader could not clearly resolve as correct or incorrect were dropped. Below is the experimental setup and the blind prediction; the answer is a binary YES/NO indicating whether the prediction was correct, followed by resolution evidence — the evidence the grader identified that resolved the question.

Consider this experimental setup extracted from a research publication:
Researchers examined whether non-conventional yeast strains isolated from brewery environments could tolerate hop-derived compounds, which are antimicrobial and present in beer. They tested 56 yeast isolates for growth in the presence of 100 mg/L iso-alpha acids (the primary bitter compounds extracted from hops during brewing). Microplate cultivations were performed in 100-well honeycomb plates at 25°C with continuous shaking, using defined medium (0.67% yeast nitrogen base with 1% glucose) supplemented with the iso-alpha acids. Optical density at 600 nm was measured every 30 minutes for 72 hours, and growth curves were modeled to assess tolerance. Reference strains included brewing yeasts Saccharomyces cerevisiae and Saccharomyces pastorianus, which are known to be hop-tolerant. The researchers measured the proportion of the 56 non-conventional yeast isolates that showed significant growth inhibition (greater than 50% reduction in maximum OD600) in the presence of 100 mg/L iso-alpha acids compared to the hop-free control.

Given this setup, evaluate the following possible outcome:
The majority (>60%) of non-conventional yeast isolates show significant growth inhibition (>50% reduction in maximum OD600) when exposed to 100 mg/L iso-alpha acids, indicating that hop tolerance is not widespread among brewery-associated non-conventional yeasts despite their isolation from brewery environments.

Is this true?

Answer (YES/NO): NO